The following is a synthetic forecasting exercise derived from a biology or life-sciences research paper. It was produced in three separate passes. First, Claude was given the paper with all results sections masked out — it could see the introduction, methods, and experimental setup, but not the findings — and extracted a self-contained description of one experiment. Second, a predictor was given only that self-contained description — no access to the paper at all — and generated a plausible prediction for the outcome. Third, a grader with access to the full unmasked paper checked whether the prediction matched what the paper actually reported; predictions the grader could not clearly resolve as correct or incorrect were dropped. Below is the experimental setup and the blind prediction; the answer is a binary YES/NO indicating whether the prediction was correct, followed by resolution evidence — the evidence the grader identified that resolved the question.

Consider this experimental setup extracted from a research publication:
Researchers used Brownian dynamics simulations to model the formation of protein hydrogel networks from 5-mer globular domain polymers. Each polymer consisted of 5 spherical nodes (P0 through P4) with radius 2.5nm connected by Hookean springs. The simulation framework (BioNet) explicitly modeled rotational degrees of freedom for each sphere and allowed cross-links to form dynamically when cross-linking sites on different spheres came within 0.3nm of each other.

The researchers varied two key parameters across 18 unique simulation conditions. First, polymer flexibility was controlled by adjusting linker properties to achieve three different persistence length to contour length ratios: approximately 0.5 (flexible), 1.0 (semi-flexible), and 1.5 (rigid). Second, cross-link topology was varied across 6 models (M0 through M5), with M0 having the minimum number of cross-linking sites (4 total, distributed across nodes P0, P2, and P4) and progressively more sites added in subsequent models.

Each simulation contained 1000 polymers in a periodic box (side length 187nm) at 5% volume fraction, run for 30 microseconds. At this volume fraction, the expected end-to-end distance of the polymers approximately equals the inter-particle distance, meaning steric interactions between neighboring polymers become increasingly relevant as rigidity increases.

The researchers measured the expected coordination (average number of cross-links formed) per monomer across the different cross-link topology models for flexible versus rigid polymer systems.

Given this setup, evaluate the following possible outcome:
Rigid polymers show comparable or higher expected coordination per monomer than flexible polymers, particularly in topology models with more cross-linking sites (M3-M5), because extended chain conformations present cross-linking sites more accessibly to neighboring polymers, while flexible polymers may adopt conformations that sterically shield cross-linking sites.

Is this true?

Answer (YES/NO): NO